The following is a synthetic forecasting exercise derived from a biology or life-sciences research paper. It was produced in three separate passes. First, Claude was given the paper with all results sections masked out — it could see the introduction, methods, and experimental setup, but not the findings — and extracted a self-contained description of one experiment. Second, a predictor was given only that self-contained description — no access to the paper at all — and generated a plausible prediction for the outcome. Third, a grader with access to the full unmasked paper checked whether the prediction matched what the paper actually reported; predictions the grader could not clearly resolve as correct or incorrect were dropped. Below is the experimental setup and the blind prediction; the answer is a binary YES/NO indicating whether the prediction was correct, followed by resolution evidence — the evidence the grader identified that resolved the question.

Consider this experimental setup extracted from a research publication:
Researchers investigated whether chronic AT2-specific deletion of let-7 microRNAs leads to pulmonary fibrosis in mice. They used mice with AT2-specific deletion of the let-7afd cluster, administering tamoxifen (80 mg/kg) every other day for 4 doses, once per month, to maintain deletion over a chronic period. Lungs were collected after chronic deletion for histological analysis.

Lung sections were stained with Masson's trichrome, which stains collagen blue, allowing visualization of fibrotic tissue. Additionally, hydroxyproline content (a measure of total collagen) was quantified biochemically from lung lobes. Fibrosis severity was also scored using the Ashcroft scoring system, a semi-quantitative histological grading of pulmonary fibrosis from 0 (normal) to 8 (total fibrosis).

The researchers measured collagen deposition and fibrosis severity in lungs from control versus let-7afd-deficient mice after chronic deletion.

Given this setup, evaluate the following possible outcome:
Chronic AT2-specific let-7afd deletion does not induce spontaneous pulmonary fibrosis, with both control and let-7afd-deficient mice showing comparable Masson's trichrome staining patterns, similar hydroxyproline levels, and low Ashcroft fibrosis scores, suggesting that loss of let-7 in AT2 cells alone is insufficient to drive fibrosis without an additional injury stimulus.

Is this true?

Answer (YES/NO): NO